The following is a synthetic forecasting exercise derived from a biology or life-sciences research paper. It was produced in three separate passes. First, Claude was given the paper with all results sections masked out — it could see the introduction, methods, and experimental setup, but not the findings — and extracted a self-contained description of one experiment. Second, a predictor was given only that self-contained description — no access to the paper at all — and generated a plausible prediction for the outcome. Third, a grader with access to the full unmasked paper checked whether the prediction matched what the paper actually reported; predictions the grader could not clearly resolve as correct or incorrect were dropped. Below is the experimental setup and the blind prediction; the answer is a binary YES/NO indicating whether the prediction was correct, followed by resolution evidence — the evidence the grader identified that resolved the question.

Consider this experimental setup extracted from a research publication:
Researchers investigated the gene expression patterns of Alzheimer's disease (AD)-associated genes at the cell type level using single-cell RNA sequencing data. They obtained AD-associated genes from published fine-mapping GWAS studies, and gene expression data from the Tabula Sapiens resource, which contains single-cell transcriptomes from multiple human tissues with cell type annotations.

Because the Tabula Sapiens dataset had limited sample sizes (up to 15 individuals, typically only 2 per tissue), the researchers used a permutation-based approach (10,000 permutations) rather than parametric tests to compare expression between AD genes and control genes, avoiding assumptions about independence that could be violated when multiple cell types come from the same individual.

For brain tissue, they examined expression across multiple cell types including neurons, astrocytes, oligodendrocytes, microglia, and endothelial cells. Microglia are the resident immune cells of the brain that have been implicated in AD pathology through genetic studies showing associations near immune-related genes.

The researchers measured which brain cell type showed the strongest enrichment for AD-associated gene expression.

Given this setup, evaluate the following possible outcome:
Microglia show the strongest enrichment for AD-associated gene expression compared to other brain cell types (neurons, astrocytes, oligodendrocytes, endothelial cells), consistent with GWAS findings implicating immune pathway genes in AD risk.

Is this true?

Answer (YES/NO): YES